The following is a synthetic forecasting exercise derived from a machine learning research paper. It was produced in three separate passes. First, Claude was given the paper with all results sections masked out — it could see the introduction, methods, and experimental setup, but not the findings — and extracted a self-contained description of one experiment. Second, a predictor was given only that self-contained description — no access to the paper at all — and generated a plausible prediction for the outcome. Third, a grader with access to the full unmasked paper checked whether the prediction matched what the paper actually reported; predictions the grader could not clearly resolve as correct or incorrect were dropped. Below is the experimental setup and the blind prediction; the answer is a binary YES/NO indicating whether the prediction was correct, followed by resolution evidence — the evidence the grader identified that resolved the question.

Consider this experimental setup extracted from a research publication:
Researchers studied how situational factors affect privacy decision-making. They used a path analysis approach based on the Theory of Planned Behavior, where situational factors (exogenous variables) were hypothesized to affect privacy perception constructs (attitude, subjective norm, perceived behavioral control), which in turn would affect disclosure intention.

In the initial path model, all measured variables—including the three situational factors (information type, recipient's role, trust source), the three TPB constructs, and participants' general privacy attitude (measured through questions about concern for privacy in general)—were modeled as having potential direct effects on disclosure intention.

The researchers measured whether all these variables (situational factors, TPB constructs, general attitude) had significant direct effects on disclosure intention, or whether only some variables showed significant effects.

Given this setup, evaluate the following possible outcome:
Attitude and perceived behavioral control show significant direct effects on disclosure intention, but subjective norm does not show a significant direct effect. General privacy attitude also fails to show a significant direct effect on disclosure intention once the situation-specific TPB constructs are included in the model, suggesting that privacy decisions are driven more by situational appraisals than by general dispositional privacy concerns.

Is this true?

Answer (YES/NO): NO